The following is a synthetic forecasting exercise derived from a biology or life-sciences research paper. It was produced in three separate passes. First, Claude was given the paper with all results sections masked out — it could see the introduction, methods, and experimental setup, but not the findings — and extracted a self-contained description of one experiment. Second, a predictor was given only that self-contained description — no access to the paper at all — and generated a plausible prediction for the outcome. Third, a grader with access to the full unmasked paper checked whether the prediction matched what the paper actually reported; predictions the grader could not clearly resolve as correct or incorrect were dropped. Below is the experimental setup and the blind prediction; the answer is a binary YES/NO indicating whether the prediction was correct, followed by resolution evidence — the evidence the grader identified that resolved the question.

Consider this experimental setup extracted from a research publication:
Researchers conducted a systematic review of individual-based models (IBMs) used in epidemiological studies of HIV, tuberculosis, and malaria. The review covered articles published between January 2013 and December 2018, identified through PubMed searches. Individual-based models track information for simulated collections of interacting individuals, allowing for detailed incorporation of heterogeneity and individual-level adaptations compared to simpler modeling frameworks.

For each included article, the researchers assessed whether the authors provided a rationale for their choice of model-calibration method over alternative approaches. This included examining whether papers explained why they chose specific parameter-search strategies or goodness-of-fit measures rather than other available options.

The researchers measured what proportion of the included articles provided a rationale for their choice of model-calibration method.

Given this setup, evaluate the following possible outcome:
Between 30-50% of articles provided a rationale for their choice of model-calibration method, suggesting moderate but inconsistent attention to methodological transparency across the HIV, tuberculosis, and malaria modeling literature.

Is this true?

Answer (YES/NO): NO